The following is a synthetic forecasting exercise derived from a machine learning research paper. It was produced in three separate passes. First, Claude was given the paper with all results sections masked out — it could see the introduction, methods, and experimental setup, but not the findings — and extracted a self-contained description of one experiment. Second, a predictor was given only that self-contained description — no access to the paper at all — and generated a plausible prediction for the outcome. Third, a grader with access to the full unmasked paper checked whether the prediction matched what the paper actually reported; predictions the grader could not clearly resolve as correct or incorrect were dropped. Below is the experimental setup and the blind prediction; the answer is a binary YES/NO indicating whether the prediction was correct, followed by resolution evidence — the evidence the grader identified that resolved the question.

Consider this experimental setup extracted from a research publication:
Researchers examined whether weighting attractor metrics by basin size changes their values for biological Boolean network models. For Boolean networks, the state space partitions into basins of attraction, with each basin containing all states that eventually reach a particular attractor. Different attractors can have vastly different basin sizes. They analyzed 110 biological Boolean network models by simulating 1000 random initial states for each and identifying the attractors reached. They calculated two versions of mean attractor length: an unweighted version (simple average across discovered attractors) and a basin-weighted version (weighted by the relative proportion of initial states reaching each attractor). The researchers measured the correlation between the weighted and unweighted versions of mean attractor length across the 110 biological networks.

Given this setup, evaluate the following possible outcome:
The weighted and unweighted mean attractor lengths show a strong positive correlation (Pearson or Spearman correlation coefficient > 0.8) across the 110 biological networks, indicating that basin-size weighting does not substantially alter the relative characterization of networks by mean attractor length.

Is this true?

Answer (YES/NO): YES